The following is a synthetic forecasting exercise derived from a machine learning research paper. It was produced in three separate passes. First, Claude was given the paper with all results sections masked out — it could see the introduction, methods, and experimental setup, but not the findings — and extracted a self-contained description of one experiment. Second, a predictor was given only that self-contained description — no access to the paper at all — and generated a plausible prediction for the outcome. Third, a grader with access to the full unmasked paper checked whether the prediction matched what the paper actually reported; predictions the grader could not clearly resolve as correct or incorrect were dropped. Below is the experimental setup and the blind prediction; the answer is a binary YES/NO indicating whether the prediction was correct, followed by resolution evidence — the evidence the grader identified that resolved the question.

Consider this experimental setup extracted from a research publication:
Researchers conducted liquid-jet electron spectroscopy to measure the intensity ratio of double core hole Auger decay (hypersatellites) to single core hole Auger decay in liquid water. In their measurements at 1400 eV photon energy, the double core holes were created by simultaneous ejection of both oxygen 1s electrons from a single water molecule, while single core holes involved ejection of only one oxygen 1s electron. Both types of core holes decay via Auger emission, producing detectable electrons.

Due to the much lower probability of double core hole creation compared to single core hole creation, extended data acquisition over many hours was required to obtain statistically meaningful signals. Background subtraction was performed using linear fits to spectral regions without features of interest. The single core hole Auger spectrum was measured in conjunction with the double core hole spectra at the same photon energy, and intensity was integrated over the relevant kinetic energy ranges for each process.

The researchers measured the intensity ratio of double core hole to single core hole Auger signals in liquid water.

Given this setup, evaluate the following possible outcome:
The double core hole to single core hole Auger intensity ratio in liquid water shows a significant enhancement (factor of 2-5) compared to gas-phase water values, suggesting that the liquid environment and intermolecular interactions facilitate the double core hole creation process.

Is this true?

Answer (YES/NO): NO